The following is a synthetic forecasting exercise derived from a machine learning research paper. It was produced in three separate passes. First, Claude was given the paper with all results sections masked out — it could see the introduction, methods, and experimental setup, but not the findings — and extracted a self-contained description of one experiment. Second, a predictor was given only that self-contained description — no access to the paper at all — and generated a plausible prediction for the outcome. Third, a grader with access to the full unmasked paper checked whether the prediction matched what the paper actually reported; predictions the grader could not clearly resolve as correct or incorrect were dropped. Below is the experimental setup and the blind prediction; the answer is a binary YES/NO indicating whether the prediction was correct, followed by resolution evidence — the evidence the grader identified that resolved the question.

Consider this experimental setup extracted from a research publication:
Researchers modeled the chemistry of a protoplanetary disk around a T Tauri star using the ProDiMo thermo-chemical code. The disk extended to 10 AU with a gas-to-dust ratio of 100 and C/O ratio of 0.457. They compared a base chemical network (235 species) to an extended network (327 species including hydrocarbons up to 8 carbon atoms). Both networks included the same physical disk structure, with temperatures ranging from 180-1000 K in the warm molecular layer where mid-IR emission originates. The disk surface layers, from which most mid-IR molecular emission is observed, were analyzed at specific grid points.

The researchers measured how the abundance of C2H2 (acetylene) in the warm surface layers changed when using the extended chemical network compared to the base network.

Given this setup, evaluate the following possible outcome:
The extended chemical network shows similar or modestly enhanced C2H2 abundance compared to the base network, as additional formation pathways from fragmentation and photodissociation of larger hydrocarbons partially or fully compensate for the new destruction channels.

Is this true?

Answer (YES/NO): YES